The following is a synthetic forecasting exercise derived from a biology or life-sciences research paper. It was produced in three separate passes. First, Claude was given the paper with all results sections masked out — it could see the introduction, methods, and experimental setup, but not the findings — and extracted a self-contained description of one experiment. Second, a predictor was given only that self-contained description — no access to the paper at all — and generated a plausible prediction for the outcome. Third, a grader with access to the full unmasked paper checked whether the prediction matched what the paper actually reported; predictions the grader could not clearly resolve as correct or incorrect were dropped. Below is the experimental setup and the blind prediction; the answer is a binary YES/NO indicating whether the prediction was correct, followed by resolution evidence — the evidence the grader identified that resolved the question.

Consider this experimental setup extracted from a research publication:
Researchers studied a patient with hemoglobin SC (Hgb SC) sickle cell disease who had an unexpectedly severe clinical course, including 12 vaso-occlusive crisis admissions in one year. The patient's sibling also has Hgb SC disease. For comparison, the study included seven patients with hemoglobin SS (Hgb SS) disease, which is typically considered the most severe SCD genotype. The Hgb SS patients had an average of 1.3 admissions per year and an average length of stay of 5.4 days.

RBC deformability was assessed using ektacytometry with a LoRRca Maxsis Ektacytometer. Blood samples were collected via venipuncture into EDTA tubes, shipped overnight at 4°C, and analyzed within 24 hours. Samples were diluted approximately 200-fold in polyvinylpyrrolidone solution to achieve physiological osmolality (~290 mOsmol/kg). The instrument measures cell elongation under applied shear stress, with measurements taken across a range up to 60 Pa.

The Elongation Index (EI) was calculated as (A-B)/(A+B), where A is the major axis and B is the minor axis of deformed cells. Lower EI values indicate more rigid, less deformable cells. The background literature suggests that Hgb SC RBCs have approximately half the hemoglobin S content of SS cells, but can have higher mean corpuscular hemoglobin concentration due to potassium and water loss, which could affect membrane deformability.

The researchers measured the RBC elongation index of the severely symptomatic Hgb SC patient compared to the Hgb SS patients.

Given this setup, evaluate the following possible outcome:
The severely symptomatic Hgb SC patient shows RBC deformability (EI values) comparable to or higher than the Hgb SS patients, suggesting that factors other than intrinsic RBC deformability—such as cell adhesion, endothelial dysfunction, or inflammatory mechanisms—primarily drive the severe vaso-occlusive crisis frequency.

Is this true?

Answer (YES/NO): NO